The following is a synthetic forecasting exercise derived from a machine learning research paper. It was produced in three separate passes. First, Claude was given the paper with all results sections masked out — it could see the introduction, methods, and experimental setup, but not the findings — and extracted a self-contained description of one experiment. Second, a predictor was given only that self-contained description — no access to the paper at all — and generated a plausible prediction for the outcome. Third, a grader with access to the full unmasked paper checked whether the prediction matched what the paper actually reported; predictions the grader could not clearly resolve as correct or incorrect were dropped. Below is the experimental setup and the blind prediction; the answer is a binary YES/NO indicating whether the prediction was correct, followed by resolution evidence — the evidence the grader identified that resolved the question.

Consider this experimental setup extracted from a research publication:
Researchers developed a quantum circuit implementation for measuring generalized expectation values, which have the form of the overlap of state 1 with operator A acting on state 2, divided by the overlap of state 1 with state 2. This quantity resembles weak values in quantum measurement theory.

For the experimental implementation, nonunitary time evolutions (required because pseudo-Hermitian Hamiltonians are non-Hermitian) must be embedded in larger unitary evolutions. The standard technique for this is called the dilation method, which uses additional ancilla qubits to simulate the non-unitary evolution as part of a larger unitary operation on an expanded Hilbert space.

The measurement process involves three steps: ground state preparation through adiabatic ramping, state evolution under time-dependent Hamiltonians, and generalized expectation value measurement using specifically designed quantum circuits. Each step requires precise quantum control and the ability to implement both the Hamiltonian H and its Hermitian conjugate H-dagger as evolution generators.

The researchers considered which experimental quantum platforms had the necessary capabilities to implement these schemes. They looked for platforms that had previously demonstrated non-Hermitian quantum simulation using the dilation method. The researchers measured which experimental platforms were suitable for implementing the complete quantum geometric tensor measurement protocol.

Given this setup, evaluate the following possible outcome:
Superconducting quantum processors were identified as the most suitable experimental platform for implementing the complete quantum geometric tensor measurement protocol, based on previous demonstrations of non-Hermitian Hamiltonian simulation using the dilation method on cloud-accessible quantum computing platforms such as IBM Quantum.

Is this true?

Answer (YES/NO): NO